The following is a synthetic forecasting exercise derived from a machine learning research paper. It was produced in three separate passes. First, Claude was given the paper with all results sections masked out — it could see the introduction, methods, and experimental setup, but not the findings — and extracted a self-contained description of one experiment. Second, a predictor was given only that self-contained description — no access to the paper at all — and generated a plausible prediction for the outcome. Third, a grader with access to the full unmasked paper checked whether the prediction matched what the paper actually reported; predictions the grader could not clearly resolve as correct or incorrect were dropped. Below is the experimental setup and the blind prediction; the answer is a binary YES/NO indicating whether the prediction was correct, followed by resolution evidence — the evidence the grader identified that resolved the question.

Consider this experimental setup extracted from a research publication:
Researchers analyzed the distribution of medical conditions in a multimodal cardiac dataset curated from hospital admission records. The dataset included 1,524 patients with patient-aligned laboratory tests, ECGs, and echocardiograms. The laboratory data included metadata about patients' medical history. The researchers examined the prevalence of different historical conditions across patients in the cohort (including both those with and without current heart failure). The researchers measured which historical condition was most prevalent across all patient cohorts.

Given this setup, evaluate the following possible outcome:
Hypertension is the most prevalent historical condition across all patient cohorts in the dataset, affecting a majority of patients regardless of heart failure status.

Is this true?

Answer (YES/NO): YES